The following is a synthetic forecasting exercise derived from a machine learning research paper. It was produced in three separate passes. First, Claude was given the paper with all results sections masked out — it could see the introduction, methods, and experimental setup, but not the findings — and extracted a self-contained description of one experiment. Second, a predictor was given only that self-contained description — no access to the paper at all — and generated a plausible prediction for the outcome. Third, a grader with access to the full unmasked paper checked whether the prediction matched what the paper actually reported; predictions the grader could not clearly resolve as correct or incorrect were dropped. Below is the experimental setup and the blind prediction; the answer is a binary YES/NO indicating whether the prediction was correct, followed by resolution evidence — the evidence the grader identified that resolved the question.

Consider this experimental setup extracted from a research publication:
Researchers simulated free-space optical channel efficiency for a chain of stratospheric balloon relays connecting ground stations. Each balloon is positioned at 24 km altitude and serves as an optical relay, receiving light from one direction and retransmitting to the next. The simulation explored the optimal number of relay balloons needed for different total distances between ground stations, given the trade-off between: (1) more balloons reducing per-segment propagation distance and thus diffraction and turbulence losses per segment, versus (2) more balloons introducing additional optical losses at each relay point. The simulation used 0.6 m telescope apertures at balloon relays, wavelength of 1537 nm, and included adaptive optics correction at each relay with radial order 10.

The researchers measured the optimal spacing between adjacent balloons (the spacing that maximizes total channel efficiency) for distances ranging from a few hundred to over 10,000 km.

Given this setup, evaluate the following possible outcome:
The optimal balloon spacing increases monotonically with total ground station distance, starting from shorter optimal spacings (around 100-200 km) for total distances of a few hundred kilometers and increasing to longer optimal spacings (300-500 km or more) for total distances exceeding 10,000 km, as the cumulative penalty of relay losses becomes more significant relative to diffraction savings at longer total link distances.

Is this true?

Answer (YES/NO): NO